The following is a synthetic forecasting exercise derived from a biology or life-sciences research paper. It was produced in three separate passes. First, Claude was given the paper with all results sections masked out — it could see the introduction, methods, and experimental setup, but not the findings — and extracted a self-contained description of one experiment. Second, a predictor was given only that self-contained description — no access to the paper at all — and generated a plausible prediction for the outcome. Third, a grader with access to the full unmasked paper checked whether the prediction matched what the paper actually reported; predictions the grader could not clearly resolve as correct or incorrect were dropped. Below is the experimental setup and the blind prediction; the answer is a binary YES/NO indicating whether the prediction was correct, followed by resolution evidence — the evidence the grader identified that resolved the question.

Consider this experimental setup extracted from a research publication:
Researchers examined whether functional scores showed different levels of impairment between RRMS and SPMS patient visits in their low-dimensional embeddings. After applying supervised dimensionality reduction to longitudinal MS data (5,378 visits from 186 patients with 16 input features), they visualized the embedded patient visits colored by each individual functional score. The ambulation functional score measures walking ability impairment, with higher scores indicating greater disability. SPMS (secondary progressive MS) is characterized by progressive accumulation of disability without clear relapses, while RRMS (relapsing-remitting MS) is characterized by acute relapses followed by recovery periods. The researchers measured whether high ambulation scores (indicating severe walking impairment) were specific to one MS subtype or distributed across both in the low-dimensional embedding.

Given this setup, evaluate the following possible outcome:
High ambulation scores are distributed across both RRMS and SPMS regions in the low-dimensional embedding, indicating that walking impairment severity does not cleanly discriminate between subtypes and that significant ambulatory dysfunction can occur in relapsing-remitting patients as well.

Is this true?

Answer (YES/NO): NO